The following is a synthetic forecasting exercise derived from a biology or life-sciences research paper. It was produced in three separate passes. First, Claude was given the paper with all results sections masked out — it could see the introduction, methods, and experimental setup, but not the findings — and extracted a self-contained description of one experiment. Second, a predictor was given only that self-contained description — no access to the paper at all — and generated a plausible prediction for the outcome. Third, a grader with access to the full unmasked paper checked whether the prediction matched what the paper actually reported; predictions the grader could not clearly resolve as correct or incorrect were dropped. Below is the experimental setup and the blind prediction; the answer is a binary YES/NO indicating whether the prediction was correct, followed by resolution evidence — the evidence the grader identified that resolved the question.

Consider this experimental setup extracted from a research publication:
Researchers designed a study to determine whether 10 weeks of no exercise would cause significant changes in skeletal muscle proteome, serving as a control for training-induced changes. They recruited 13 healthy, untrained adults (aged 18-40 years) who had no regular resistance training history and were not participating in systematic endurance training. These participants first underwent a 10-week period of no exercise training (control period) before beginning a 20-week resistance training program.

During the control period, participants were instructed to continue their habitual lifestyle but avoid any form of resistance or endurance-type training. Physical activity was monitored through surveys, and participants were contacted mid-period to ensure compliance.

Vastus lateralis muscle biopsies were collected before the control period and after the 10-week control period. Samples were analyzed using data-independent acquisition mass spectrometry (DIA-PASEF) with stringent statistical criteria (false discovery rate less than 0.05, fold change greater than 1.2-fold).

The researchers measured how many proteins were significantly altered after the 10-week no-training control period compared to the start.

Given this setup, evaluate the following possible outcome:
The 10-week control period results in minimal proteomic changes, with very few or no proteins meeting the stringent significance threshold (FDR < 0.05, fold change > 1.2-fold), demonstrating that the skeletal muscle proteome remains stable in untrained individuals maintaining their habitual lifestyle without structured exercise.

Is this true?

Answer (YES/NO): YES